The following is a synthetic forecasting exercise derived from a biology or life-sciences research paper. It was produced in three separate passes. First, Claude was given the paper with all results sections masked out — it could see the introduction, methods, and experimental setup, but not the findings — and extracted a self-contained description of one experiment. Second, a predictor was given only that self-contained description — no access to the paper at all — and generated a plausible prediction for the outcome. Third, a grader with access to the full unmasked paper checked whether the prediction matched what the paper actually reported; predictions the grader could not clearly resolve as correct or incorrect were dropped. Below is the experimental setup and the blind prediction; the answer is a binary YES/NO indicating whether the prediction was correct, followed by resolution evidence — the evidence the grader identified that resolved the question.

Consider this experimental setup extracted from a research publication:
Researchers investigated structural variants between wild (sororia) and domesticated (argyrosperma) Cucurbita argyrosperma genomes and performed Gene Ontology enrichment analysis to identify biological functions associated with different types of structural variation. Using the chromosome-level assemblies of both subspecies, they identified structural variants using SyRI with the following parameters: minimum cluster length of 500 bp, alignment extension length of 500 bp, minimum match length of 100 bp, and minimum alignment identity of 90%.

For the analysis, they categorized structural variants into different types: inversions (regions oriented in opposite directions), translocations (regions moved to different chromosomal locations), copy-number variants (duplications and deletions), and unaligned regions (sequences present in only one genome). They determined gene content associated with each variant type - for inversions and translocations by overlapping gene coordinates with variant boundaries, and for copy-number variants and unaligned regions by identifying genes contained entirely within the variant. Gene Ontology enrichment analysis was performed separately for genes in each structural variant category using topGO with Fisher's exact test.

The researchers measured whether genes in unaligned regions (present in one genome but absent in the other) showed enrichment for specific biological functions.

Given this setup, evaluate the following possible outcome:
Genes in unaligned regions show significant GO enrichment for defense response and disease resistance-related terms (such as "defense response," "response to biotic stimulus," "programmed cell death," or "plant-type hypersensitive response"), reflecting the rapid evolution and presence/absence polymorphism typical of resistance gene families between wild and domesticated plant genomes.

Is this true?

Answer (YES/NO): NO